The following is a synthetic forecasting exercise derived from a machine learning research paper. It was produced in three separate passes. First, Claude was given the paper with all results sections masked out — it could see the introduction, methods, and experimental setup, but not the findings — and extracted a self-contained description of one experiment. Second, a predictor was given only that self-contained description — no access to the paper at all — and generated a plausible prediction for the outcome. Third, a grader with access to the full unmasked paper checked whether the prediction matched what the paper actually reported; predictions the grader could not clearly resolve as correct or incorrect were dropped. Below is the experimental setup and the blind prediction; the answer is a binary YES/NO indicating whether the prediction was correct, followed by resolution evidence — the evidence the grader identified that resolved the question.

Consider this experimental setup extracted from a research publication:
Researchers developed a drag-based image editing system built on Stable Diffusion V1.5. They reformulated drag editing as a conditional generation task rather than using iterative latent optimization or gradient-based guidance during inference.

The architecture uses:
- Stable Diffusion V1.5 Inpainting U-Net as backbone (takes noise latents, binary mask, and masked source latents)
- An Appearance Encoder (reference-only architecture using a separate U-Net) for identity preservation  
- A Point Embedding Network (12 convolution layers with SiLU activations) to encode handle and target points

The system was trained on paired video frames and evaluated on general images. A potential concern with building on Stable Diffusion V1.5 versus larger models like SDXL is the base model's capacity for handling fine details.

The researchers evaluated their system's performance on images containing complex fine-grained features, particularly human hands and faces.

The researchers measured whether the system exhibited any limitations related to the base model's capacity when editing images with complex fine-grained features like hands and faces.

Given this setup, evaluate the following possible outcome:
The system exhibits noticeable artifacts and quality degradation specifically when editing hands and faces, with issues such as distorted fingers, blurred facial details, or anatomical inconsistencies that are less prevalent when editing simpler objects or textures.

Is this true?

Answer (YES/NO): YES